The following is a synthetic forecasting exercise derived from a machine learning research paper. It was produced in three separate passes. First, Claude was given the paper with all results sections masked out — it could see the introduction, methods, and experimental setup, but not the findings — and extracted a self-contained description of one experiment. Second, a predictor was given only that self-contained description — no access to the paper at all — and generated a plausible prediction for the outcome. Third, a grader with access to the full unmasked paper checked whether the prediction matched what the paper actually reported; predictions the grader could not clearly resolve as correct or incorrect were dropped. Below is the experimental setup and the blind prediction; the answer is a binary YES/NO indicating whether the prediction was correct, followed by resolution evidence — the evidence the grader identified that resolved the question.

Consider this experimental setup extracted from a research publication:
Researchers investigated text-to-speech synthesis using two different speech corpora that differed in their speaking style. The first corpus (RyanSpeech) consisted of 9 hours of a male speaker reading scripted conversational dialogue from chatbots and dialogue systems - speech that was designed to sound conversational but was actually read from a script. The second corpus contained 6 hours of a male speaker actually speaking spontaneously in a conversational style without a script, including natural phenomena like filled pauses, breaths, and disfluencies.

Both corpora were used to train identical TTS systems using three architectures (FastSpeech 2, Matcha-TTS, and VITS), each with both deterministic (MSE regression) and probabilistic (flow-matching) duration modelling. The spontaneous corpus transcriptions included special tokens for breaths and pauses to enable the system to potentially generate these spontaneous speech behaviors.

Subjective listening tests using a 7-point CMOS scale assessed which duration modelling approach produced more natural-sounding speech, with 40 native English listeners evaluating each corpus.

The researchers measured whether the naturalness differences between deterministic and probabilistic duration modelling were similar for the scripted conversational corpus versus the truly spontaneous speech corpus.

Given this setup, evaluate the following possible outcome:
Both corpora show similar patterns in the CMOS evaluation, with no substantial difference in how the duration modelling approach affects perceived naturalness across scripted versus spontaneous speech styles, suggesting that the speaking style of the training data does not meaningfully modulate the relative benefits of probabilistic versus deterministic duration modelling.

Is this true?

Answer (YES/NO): NO